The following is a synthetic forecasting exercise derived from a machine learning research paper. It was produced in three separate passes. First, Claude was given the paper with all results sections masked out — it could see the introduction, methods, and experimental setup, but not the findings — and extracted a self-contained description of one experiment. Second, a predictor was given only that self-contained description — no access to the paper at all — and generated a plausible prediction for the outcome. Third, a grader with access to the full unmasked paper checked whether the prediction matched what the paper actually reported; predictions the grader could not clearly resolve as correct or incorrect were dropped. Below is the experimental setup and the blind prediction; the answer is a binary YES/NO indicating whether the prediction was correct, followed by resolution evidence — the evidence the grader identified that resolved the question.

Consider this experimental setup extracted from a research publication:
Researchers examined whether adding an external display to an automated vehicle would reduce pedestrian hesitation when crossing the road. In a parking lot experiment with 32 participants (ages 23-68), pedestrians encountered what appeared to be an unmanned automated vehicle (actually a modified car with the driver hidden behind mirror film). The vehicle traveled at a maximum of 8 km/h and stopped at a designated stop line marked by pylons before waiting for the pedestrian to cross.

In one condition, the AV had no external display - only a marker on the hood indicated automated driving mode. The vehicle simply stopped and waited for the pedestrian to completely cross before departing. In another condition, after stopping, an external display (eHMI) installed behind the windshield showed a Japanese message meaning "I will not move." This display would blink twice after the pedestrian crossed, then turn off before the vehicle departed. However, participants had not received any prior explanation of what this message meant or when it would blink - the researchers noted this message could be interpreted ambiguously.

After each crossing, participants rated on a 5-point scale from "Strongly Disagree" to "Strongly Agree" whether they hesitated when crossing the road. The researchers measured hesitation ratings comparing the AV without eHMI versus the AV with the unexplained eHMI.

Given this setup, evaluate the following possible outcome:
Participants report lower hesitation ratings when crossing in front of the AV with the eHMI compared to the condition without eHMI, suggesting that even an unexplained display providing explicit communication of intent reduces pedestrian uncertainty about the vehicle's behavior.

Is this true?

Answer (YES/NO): YES